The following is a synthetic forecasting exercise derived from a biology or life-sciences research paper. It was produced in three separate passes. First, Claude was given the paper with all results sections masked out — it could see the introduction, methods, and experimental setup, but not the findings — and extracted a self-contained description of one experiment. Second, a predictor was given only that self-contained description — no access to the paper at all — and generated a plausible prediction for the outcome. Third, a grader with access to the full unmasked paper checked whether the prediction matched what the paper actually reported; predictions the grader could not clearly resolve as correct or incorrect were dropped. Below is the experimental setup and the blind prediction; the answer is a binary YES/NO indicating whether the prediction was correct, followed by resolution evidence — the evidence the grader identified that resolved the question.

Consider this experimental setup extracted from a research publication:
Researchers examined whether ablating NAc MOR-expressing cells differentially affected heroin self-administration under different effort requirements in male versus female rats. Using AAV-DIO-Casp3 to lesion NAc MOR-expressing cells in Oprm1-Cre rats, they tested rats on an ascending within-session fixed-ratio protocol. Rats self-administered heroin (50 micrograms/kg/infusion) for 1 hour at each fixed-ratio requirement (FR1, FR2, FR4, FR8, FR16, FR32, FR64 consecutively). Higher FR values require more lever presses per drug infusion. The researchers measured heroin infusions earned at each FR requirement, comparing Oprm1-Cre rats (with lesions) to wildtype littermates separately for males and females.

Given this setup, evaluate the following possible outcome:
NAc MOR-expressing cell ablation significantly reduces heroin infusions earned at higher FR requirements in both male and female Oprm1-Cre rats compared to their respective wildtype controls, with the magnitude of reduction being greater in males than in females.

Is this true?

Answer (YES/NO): NO